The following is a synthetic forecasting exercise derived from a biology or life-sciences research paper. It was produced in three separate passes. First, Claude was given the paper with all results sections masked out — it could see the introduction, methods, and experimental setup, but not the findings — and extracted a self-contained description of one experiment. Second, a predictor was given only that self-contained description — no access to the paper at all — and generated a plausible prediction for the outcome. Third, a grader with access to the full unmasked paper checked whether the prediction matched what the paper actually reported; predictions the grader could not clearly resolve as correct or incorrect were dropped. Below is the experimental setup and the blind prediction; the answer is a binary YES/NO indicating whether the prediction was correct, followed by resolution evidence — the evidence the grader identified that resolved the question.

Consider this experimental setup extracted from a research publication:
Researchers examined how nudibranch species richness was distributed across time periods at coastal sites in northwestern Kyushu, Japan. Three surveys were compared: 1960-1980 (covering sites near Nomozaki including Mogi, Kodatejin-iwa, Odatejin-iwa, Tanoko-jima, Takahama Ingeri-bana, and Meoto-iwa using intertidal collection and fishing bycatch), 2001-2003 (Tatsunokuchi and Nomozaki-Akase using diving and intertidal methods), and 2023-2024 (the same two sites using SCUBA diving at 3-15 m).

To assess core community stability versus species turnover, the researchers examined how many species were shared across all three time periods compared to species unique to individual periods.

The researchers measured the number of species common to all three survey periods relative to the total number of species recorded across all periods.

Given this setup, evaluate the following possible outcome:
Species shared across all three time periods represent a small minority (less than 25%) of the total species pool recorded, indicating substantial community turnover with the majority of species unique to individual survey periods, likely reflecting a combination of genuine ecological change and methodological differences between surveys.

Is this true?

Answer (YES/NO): YES